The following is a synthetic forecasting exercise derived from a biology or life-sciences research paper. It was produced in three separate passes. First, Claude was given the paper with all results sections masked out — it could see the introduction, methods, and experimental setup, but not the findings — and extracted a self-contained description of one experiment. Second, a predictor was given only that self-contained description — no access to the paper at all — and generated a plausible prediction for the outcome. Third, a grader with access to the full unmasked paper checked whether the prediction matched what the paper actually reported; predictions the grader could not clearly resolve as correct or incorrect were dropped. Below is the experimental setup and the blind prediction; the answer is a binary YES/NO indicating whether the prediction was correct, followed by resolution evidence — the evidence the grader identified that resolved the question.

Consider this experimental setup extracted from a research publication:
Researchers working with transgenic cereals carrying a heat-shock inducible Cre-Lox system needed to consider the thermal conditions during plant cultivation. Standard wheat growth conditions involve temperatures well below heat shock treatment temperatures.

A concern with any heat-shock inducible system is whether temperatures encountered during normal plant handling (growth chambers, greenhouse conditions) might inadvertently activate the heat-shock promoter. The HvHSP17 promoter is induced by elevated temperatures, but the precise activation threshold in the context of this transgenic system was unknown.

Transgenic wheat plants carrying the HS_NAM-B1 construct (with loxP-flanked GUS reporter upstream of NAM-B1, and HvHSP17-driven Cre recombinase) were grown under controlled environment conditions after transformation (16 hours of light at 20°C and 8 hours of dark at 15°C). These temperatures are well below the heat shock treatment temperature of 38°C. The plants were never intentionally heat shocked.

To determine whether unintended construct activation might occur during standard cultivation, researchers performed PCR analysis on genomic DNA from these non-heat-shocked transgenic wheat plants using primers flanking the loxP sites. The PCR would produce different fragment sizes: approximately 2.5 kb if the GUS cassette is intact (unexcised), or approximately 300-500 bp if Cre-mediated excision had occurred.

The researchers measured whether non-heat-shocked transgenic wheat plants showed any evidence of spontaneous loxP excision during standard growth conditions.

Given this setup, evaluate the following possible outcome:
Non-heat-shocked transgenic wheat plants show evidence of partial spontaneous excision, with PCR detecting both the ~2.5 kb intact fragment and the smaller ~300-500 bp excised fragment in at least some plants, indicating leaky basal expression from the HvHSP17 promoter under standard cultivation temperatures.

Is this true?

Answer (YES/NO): NO